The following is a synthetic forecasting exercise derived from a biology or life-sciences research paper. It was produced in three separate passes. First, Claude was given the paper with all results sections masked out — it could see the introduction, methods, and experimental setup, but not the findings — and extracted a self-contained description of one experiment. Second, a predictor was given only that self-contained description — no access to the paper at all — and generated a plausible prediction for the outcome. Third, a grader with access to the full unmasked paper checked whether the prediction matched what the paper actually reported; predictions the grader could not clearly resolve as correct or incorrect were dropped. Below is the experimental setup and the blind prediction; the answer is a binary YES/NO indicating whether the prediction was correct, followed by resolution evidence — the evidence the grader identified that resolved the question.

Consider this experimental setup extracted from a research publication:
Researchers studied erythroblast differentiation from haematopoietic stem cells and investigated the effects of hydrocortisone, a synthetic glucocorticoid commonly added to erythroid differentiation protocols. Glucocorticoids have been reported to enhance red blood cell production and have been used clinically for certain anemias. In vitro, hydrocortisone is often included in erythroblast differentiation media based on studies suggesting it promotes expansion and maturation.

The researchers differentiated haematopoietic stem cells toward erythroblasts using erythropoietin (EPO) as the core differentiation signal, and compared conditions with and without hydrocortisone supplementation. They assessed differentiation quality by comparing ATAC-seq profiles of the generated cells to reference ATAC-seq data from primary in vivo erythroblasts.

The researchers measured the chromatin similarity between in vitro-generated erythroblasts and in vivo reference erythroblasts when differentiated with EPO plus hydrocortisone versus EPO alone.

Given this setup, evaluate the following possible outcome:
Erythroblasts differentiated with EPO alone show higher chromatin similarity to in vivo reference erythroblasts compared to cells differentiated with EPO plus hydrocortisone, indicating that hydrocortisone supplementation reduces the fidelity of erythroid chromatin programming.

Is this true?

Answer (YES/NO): NO